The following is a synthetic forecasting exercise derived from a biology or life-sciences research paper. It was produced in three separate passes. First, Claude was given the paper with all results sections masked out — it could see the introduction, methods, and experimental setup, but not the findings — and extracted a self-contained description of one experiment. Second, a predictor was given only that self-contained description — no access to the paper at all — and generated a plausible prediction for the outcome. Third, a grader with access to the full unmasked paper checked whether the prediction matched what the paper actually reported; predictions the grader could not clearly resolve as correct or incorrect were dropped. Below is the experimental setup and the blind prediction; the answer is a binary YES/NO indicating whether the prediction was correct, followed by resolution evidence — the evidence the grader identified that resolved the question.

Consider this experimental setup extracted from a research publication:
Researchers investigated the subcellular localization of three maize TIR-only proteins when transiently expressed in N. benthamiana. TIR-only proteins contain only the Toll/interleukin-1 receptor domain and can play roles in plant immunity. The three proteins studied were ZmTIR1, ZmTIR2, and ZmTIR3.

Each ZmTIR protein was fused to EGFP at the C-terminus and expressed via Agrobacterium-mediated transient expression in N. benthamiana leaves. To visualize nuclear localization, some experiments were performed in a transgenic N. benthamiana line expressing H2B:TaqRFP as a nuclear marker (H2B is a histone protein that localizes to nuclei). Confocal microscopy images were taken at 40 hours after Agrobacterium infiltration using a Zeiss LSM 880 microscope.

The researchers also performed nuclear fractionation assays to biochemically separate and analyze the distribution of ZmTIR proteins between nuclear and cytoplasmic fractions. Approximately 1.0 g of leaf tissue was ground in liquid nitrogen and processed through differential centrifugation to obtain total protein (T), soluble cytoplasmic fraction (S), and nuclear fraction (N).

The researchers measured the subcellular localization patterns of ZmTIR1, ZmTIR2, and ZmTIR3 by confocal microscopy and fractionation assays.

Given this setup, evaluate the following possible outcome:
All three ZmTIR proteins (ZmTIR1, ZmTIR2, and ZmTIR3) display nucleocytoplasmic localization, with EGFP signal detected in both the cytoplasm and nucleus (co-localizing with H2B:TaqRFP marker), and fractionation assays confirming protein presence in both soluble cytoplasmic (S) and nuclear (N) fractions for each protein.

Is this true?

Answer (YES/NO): NO